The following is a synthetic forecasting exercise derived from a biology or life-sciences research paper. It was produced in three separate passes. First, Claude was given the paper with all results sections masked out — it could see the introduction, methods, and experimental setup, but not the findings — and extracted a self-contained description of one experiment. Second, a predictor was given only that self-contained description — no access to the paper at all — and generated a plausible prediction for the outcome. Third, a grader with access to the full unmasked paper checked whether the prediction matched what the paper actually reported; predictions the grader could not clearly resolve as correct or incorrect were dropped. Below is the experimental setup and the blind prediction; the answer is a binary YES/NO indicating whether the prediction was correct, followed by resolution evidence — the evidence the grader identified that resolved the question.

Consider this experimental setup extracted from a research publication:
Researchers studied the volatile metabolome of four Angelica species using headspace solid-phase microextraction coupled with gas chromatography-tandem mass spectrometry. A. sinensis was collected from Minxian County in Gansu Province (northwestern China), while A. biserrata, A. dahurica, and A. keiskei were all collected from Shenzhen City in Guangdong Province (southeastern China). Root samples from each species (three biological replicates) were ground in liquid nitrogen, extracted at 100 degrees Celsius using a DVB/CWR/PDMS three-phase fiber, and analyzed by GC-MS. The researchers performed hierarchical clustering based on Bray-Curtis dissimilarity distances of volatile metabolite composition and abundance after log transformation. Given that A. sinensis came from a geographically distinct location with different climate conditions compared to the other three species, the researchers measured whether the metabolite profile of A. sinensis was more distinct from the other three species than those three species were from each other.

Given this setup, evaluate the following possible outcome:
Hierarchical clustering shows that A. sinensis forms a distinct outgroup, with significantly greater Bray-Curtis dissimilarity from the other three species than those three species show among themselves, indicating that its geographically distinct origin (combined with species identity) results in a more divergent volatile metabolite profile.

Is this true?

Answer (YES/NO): NO